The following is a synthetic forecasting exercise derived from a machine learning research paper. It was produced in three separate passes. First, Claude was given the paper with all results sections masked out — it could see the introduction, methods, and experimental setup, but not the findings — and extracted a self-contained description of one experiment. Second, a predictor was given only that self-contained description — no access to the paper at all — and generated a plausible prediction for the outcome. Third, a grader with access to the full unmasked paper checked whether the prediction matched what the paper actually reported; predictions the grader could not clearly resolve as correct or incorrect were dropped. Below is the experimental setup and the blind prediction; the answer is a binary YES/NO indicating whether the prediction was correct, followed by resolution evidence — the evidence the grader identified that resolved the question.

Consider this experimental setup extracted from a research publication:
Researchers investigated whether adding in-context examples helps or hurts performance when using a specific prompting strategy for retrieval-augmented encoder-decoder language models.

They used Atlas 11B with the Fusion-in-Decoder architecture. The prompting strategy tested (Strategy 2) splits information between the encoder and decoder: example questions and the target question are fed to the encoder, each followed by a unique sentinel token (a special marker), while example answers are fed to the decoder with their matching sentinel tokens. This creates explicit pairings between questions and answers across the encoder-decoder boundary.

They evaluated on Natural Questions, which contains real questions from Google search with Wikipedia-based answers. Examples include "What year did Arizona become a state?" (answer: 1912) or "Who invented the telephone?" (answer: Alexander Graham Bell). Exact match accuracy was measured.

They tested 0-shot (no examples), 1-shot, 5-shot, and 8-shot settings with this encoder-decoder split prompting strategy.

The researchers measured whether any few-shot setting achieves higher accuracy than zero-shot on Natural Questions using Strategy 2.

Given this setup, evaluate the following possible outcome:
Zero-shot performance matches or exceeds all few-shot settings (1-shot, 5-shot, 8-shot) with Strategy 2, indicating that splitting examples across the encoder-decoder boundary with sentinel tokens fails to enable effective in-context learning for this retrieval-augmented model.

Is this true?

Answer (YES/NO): YES